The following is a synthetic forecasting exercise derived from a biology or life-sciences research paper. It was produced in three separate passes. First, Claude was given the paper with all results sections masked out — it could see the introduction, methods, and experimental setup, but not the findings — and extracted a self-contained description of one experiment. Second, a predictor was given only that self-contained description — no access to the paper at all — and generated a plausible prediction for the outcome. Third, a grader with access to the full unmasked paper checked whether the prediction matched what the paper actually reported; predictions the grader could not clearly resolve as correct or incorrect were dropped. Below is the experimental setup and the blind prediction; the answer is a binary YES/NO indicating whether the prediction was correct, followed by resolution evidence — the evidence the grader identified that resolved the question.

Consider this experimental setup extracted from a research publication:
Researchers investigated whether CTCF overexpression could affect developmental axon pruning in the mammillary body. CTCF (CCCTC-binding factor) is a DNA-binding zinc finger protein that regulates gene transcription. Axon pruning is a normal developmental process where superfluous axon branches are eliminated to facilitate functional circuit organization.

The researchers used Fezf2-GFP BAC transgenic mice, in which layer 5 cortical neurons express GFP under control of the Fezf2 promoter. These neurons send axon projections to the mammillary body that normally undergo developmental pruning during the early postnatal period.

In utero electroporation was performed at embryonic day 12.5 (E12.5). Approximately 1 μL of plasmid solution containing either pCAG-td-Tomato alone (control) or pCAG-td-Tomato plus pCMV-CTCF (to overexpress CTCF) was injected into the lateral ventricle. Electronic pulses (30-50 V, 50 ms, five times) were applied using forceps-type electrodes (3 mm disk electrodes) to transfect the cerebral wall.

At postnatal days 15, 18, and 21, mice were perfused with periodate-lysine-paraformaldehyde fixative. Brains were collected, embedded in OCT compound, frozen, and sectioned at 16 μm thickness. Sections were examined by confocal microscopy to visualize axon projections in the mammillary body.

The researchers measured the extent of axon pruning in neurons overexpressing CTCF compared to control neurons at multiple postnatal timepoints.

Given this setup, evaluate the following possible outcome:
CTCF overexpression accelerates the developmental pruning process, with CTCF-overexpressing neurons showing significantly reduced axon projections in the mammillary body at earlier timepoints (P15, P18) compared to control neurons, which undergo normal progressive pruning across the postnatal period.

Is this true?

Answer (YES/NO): YES